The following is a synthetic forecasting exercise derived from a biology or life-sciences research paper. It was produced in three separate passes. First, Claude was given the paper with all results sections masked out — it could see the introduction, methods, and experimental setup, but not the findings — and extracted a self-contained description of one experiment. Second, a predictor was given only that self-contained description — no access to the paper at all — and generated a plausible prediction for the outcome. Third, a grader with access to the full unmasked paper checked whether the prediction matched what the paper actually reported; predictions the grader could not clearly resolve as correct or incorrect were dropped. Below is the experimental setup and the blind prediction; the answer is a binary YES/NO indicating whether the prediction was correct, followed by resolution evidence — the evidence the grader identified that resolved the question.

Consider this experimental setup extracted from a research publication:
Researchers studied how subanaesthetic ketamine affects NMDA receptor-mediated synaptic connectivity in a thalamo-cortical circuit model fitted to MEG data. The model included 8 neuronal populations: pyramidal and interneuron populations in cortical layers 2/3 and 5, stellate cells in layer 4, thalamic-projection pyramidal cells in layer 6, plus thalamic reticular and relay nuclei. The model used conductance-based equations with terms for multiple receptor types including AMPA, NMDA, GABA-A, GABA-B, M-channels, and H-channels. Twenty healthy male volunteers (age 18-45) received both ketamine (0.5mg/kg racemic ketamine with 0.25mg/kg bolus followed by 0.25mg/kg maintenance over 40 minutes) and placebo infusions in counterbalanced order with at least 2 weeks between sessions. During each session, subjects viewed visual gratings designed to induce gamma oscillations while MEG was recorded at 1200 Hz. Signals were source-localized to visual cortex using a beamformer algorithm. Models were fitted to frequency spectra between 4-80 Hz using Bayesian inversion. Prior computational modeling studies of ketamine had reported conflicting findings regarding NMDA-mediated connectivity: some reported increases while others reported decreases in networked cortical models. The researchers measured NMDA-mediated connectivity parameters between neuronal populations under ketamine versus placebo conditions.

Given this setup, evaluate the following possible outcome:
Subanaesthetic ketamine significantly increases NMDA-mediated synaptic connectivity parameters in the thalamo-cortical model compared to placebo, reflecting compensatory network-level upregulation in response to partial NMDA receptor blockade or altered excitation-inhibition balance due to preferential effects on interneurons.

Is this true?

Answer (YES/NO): YES